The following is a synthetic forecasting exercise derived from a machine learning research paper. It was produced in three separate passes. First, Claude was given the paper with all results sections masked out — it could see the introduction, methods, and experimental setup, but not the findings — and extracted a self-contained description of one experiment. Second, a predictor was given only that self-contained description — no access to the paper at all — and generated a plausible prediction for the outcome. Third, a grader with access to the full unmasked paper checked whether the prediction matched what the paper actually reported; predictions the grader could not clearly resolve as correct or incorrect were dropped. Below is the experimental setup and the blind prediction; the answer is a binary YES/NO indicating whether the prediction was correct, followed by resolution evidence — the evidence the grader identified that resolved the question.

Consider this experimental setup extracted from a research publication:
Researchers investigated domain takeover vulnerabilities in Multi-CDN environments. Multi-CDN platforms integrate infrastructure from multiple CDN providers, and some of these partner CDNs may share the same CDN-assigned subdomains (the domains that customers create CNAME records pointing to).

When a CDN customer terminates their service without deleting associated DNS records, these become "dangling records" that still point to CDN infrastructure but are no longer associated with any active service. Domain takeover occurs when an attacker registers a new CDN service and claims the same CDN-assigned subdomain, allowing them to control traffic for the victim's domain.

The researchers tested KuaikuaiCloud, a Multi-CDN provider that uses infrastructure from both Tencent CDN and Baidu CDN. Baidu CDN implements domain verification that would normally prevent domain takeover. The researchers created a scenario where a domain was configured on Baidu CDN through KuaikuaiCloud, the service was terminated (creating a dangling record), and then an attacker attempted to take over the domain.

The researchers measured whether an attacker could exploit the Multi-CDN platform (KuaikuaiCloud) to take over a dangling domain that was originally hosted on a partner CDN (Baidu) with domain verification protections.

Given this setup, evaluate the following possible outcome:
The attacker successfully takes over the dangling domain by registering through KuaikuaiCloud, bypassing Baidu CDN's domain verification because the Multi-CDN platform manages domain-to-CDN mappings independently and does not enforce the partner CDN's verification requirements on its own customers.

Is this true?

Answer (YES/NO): YES